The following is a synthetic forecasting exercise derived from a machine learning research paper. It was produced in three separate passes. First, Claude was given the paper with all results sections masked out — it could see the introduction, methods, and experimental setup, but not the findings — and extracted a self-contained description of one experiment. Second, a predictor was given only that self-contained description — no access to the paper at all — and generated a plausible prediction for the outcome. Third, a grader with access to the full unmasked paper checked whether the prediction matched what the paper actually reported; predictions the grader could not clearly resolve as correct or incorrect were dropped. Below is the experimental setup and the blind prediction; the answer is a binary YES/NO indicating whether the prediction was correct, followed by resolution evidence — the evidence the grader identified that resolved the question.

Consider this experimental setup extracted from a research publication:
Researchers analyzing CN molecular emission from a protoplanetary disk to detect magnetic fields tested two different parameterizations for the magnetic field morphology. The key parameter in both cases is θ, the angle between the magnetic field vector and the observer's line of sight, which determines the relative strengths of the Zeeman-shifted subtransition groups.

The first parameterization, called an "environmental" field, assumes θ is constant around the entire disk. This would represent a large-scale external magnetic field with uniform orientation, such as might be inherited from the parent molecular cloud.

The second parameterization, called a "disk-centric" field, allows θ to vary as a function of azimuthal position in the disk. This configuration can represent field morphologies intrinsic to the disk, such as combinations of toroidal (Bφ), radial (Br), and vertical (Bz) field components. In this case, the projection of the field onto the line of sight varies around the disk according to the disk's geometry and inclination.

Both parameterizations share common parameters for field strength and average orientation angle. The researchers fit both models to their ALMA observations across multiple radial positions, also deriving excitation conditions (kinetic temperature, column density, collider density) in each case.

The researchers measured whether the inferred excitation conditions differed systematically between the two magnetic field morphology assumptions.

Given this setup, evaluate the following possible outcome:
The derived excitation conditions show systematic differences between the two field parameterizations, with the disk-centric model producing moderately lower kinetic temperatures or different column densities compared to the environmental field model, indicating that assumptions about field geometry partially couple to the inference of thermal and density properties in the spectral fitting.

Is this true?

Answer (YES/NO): NO